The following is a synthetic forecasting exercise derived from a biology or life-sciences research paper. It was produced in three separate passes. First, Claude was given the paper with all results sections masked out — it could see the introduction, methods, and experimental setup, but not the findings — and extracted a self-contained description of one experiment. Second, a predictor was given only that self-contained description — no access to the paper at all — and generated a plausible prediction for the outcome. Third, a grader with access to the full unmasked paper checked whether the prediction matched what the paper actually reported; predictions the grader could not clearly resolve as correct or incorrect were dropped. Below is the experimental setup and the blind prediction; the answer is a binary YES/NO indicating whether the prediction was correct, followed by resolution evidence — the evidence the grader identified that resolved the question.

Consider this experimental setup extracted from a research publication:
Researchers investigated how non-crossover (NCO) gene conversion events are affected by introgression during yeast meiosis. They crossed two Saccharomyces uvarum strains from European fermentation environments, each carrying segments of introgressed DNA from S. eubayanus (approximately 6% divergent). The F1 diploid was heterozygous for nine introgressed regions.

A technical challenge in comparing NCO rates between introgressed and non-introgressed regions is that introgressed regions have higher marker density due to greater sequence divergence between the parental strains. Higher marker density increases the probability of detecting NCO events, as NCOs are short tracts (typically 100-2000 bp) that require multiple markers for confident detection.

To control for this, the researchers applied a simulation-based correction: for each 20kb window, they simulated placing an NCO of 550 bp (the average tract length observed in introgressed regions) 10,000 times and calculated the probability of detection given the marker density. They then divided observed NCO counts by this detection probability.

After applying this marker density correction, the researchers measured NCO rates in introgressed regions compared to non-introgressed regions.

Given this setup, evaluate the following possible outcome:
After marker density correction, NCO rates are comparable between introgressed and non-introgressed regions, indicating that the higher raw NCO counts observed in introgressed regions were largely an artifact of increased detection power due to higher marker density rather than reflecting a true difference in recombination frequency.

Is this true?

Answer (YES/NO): NO